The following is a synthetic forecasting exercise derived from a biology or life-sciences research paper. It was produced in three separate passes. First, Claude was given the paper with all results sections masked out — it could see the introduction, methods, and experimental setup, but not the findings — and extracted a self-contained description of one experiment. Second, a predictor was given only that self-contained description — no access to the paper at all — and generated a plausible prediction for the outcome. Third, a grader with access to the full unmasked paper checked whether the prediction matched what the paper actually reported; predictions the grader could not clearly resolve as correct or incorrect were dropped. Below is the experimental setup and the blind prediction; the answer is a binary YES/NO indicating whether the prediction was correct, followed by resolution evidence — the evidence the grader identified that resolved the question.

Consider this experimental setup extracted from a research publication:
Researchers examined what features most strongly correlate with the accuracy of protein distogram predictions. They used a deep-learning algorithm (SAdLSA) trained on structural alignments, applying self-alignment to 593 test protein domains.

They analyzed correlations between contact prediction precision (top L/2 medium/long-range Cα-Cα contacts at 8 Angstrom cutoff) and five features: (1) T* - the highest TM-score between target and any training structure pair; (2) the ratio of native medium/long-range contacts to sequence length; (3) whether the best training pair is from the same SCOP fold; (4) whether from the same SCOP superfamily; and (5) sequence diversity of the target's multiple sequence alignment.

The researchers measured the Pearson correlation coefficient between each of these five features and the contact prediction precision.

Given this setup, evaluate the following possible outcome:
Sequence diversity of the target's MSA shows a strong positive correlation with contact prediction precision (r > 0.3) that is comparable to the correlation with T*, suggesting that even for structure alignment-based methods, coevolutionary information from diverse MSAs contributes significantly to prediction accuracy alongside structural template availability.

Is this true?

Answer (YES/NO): YES